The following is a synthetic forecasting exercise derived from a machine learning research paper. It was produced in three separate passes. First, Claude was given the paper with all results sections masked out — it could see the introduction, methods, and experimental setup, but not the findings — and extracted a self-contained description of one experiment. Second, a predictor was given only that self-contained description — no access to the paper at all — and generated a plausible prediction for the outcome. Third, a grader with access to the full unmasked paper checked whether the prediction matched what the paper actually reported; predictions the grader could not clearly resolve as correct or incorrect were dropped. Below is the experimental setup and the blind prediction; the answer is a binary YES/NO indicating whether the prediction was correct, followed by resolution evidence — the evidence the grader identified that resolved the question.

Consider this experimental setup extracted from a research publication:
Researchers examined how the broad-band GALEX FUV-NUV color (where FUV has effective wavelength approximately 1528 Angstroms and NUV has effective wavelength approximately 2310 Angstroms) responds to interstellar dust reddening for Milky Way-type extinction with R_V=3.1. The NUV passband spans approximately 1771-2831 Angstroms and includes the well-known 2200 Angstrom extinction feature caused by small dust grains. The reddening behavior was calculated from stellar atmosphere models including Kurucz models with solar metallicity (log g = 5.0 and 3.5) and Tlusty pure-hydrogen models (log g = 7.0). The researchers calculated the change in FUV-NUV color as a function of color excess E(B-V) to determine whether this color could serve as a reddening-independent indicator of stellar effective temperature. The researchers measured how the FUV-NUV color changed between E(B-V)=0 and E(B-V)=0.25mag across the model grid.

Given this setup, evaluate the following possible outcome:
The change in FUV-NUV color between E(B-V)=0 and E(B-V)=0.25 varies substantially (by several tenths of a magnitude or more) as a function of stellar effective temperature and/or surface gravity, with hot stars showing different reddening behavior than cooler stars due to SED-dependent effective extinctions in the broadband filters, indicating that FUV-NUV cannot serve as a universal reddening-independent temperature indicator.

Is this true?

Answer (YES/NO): NO